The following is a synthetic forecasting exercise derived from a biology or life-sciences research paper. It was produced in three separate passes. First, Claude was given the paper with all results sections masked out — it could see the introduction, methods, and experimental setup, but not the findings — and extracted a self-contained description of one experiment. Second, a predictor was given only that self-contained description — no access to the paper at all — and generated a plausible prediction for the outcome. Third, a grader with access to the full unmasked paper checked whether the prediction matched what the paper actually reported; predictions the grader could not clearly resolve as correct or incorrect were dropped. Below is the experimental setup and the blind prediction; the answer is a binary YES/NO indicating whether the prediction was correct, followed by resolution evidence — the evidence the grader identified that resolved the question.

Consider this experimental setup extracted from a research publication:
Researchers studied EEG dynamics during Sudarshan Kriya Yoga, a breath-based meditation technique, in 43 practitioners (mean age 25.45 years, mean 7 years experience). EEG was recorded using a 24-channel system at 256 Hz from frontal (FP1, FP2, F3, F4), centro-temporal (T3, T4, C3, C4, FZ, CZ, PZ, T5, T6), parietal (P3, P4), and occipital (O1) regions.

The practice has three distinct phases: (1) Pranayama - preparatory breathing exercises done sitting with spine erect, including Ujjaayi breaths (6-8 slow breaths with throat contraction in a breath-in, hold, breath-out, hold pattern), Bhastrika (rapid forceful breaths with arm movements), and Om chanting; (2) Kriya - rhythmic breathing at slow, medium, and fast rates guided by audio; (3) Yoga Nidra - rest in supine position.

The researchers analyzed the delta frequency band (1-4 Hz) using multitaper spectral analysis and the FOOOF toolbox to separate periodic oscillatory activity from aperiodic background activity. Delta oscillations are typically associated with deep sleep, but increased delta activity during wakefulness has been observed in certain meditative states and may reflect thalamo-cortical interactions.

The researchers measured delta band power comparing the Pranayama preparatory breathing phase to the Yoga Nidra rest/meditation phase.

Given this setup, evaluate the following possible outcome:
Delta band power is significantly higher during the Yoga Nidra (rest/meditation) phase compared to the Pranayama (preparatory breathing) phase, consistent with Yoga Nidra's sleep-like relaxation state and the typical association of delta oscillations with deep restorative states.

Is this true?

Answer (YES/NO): YES